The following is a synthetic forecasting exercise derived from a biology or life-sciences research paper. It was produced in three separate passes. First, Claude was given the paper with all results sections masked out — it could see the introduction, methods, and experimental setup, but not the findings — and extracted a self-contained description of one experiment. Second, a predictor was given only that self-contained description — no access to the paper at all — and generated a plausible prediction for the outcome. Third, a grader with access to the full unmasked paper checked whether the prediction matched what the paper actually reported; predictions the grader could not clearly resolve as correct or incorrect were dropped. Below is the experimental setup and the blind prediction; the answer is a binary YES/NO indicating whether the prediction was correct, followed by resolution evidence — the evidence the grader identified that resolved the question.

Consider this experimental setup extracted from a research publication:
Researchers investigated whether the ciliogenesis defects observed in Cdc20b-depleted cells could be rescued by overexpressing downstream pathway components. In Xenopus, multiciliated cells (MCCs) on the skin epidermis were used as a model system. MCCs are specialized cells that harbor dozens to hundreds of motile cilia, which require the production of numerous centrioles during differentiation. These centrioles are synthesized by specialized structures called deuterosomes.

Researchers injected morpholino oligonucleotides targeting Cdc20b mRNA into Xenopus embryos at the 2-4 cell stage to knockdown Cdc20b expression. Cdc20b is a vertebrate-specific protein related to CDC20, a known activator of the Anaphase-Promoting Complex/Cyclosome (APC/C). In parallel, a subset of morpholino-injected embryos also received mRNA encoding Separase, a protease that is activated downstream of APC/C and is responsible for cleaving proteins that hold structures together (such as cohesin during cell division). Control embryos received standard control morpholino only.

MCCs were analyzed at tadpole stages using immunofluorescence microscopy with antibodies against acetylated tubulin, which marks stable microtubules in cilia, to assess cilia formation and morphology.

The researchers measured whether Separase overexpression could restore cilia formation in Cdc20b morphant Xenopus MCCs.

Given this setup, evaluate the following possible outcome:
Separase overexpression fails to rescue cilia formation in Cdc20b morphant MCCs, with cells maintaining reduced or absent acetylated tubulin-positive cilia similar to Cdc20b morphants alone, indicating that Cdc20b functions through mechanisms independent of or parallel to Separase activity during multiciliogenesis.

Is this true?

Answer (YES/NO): NO